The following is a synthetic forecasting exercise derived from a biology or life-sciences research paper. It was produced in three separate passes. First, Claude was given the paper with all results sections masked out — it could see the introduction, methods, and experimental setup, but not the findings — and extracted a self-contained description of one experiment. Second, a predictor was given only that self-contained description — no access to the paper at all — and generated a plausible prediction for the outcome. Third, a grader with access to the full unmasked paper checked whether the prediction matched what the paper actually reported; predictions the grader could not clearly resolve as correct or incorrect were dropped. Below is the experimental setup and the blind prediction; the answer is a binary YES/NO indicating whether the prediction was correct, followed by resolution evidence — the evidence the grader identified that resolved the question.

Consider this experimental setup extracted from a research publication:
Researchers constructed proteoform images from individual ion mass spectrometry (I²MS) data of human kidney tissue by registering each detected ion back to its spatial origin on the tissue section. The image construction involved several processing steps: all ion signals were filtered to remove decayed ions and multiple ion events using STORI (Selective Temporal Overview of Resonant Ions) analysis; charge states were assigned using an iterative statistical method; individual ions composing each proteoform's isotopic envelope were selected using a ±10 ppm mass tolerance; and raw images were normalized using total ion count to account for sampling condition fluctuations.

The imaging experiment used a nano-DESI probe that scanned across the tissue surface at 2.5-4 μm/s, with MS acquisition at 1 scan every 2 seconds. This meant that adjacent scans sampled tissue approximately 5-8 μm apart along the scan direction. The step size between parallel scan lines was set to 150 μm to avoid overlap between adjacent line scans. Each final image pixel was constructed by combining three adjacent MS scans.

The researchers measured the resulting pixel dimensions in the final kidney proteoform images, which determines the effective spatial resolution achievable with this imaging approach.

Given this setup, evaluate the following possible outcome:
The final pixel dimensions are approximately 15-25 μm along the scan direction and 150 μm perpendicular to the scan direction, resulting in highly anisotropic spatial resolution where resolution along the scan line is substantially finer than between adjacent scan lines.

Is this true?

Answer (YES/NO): NO